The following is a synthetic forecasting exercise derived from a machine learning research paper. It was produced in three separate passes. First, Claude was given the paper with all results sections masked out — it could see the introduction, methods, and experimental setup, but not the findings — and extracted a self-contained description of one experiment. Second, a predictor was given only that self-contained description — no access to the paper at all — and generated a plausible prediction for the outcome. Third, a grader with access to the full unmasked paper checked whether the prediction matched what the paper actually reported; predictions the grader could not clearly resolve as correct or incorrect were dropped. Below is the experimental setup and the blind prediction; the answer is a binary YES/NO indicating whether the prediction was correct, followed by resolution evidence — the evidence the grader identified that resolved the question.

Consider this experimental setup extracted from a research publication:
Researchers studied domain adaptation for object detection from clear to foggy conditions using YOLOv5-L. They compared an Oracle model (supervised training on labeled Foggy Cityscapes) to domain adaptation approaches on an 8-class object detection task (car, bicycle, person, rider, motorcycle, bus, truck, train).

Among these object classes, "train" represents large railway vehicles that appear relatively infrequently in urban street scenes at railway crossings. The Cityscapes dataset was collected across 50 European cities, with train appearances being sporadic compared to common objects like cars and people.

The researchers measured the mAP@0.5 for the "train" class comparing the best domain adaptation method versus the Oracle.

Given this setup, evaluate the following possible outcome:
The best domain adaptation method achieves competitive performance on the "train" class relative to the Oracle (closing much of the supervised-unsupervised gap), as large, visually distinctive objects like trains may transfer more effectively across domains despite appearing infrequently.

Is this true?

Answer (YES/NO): NO